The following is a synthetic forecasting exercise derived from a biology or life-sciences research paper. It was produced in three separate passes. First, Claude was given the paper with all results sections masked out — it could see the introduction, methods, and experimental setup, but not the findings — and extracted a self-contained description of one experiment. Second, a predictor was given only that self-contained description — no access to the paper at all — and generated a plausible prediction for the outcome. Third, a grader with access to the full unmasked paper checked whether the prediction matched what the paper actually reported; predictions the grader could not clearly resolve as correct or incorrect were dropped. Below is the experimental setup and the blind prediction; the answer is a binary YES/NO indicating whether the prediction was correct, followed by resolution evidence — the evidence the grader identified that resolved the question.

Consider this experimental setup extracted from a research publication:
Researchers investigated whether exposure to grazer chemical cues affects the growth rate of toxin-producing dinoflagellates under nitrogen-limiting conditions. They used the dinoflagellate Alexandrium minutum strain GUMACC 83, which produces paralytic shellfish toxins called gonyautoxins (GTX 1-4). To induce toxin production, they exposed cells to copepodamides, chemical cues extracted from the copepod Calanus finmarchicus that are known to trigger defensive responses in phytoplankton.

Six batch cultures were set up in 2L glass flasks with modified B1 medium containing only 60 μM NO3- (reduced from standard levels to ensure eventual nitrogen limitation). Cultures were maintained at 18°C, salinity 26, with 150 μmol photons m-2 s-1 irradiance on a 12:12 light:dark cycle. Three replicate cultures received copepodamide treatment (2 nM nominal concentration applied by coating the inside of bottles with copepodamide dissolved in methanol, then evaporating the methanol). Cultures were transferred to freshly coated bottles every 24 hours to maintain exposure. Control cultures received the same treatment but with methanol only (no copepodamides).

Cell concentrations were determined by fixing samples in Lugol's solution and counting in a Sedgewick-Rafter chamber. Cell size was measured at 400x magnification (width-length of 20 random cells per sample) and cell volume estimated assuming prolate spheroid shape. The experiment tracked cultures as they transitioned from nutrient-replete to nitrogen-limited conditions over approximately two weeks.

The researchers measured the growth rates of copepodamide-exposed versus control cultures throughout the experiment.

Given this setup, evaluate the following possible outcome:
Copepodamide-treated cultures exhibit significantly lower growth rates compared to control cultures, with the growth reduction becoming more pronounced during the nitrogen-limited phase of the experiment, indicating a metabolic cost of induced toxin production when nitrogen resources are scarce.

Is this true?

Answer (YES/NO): NO